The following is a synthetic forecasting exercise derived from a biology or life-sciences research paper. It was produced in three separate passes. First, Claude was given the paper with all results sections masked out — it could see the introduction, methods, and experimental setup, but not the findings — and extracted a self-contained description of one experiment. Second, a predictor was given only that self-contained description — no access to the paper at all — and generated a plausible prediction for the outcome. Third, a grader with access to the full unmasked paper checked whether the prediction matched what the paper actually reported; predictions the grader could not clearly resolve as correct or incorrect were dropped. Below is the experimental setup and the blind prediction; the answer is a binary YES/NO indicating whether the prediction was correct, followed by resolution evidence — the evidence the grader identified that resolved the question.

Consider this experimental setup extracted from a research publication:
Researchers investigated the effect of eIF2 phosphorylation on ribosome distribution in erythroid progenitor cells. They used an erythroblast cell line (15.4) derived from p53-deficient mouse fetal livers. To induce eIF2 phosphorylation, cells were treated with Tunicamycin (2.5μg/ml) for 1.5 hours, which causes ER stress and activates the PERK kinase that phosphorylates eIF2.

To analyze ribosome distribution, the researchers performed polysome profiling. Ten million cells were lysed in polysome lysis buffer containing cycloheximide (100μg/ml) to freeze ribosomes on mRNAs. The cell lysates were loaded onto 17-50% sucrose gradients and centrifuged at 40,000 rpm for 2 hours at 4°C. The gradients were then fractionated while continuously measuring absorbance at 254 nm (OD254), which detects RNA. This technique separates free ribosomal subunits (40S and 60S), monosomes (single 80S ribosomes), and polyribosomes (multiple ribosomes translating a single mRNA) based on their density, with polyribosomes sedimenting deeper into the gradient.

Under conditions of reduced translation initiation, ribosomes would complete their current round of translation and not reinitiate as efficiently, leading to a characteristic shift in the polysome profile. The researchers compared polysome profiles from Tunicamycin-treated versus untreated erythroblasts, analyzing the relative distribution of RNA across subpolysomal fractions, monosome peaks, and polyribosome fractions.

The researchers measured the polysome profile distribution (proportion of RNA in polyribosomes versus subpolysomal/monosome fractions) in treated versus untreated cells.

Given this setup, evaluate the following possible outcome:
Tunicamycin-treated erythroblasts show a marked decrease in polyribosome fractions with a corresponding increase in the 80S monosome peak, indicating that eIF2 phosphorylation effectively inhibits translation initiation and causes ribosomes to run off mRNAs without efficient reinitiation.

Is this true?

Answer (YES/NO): NO